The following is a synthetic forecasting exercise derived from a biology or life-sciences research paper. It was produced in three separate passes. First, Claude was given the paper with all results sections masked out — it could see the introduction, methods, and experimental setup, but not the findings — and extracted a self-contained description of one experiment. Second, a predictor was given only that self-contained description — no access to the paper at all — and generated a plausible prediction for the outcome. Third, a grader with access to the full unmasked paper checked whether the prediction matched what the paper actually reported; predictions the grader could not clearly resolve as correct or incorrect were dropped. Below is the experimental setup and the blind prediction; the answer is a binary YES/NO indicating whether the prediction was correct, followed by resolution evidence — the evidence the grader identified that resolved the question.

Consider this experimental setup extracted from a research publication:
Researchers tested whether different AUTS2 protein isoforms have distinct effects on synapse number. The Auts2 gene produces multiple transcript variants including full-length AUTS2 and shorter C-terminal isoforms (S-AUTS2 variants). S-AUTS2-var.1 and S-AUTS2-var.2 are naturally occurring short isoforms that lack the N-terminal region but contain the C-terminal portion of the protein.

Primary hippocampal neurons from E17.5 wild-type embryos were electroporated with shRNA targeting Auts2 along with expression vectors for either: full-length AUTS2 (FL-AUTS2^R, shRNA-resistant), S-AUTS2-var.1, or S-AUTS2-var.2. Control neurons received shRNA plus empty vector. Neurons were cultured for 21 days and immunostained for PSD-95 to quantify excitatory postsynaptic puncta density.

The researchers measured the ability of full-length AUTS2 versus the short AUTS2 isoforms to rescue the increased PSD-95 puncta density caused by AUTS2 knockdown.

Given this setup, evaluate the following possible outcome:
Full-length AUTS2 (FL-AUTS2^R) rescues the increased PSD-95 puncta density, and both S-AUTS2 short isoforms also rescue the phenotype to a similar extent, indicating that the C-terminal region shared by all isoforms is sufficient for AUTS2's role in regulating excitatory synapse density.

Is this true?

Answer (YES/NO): NO